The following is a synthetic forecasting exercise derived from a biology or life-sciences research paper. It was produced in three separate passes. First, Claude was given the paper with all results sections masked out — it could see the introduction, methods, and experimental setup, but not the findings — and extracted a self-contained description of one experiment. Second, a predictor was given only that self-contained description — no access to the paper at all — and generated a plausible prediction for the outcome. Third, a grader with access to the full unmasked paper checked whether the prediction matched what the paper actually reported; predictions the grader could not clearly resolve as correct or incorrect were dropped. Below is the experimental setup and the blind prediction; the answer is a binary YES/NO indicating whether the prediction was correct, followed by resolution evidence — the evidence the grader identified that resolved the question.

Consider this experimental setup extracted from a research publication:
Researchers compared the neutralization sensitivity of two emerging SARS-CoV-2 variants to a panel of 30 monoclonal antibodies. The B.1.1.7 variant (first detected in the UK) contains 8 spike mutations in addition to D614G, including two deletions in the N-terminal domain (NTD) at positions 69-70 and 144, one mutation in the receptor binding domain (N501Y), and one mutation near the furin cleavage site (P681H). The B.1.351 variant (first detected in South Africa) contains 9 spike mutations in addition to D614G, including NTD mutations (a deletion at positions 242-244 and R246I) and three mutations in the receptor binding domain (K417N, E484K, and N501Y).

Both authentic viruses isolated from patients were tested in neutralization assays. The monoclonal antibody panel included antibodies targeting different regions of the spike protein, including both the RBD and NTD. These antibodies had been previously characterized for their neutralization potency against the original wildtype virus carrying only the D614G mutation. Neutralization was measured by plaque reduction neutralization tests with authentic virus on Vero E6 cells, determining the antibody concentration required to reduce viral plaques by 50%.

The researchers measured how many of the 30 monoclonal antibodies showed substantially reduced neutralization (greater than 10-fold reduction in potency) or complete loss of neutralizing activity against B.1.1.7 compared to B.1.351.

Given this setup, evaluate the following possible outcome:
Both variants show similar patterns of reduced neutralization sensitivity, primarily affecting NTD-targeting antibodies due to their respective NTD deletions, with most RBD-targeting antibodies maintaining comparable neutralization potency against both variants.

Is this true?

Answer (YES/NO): NO